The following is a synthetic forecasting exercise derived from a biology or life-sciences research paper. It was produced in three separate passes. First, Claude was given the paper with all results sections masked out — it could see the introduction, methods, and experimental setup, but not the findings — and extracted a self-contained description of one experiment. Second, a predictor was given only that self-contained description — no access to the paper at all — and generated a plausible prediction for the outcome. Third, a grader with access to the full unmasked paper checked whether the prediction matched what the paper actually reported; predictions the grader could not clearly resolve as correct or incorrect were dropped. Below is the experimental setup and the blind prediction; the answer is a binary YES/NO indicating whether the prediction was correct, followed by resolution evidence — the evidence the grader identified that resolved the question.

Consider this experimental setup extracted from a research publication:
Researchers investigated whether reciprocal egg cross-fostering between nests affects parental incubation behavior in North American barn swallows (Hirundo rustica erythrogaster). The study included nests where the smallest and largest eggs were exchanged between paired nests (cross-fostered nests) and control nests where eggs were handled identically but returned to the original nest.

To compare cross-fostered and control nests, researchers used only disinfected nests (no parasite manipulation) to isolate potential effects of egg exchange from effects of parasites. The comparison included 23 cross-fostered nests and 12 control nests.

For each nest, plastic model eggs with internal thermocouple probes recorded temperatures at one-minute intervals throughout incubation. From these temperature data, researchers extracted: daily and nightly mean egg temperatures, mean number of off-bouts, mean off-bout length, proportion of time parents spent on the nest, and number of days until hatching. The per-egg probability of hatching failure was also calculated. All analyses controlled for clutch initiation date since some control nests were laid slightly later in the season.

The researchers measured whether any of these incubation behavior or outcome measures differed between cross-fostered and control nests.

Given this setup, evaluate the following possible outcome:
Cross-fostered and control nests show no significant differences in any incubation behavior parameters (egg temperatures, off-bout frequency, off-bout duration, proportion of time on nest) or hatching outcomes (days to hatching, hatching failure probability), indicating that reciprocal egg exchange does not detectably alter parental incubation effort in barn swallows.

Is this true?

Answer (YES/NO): YES